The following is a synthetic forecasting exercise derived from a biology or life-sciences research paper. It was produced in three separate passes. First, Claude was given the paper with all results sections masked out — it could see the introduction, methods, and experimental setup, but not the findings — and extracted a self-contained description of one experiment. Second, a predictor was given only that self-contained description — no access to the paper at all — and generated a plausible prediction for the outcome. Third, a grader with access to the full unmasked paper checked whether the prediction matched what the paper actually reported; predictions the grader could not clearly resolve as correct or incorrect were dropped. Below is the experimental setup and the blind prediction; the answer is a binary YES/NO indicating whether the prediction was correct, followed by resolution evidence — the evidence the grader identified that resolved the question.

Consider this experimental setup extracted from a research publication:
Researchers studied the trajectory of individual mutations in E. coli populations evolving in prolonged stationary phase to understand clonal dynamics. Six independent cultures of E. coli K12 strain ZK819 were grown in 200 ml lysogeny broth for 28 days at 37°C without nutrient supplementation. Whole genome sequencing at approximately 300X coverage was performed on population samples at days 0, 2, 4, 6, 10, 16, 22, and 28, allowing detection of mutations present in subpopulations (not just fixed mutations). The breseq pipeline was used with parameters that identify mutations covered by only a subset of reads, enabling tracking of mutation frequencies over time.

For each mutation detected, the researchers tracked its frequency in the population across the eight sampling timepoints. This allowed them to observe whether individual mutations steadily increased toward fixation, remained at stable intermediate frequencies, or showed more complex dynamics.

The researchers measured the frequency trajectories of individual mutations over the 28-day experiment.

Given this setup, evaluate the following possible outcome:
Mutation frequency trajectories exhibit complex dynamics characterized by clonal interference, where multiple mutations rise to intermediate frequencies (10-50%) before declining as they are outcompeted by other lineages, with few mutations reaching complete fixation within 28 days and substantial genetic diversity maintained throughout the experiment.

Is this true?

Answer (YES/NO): YES